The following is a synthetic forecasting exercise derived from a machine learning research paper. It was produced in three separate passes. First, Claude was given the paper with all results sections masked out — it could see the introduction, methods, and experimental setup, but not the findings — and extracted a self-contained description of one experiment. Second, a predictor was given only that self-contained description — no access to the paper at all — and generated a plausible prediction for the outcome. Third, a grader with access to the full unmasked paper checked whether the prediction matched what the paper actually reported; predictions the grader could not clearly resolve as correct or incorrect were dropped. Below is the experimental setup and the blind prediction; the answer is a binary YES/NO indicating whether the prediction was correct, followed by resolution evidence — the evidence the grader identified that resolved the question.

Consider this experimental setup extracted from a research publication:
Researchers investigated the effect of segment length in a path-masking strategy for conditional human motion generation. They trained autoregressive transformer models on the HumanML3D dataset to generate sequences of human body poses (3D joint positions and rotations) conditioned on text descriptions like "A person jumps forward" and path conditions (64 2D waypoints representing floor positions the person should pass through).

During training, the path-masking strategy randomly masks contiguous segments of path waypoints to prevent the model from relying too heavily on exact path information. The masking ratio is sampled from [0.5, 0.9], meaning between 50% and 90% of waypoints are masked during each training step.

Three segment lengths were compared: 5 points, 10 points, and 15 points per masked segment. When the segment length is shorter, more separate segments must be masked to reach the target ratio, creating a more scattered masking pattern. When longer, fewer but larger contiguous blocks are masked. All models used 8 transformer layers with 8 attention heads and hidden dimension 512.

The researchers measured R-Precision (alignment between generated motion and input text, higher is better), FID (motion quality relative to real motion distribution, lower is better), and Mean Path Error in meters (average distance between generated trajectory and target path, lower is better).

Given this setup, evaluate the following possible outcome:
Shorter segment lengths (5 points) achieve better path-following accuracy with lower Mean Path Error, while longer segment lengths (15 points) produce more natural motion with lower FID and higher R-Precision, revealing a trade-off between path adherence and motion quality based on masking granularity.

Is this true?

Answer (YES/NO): NO